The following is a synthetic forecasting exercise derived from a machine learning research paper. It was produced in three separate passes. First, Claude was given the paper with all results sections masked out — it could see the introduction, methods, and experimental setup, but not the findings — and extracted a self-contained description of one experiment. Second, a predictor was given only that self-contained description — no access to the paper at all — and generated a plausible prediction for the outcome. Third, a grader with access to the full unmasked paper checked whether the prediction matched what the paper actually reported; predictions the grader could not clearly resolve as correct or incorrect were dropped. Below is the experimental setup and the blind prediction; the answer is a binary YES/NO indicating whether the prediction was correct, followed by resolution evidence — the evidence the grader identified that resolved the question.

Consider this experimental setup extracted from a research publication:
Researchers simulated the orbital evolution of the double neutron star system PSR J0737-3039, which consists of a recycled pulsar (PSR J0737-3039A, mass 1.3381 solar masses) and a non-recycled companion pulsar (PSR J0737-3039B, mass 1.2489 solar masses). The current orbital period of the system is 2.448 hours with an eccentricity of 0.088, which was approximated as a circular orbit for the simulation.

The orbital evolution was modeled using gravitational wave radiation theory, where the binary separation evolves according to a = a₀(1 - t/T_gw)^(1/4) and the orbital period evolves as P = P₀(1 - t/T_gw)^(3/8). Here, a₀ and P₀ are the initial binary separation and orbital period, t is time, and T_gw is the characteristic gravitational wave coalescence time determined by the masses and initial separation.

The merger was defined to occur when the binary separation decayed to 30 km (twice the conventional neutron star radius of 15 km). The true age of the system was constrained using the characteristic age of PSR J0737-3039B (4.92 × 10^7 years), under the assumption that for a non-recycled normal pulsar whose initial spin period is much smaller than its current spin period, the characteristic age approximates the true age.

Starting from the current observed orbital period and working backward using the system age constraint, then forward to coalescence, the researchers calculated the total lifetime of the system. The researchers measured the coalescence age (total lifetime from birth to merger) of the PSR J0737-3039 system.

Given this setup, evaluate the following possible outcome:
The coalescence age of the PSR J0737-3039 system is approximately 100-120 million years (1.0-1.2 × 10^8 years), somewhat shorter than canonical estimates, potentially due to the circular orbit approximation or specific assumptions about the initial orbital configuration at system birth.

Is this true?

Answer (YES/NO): NO